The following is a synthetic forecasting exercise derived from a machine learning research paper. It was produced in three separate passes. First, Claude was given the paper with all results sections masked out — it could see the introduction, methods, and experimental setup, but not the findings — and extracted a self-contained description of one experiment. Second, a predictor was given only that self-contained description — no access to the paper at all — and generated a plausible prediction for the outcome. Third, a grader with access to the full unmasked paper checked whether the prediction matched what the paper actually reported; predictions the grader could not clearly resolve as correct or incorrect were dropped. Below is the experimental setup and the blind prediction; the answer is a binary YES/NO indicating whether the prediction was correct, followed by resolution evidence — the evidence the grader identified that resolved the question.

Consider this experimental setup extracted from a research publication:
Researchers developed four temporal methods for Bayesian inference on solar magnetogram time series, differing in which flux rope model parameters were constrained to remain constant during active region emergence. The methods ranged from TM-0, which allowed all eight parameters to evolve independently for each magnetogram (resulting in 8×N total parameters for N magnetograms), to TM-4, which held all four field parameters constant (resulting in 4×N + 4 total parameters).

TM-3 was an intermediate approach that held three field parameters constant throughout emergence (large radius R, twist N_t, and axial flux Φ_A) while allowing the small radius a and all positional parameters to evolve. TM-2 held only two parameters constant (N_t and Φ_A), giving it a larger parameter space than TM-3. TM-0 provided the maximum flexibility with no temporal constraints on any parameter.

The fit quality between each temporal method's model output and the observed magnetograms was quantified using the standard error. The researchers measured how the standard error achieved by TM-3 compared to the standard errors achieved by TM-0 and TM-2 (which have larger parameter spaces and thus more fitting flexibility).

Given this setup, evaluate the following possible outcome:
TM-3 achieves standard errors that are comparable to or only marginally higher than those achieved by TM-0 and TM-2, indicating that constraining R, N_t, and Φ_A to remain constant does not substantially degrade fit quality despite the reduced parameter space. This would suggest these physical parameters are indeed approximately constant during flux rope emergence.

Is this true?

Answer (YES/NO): YES